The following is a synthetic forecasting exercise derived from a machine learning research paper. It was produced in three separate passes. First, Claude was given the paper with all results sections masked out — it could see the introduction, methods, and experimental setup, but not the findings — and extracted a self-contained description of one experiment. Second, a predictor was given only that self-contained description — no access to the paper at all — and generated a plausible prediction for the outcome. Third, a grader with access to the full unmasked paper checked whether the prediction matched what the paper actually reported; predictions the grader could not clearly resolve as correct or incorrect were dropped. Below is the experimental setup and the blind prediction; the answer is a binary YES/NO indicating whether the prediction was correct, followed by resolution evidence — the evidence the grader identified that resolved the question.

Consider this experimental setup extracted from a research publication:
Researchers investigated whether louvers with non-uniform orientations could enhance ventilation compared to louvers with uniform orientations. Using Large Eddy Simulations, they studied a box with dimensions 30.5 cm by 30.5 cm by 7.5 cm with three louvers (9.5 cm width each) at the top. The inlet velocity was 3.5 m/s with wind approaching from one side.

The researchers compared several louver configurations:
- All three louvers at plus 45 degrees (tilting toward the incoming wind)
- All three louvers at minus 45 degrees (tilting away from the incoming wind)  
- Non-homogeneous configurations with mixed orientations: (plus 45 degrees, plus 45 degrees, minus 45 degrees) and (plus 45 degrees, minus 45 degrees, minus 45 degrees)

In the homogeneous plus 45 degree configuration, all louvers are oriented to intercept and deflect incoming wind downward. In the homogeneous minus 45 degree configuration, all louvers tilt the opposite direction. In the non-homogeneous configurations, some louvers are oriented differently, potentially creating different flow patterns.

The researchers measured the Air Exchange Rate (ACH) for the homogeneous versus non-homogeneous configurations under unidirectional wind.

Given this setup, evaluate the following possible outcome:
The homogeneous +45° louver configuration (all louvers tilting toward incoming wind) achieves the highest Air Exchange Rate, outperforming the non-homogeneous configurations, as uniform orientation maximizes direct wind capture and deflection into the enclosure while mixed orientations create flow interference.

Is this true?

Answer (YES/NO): NO